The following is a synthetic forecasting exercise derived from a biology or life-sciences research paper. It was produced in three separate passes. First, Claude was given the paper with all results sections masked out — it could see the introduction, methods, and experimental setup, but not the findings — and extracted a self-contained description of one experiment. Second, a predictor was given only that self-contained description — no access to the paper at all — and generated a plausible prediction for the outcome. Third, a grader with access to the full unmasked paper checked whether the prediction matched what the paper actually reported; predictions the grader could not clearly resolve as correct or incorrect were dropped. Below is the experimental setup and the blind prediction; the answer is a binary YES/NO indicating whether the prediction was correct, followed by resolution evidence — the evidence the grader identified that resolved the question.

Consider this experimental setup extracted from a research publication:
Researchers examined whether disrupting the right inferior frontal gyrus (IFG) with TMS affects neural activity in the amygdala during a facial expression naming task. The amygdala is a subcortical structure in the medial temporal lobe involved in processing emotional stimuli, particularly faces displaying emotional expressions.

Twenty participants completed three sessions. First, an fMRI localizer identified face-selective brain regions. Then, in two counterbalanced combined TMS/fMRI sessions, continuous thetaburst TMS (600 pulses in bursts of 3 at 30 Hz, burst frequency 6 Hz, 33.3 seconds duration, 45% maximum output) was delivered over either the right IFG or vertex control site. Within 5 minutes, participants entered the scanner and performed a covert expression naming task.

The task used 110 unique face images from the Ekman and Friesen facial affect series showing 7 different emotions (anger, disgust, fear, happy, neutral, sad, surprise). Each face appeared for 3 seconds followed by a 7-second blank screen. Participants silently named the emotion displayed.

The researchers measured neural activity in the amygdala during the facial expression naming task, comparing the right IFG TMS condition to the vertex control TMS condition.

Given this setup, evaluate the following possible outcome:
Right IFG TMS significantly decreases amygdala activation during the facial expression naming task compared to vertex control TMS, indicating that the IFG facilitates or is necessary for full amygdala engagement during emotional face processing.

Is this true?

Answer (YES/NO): YES